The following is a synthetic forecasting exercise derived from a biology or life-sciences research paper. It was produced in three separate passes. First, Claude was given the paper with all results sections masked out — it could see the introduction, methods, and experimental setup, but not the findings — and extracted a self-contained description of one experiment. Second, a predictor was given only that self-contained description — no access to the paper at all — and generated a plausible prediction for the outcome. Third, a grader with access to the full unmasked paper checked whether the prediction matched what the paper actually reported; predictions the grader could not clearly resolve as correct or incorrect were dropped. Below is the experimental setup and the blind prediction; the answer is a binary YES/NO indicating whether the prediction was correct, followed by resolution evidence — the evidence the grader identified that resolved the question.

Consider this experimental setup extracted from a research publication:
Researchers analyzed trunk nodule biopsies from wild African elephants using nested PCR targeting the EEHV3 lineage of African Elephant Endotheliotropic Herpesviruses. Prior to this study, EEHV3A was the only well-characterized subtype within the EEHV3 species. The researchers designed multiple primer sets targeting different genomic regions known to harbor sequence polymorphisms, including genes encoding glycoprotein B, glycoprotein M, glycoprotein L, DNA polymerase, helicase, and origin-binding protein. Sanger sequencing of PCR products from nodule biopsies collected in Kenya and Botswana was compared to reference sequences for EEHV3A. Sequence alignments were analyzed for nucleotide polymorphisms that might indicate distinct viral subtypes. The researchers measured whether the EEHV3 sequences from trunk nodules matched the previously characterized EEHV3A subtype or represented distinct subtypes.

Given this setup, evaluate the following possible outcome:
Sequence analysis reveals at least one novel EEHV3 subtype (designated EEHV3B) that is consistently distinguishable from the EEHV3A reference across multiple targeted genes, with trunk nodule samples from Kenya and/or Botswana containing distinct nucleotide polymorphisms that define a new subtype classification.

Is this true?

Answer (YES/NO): YES